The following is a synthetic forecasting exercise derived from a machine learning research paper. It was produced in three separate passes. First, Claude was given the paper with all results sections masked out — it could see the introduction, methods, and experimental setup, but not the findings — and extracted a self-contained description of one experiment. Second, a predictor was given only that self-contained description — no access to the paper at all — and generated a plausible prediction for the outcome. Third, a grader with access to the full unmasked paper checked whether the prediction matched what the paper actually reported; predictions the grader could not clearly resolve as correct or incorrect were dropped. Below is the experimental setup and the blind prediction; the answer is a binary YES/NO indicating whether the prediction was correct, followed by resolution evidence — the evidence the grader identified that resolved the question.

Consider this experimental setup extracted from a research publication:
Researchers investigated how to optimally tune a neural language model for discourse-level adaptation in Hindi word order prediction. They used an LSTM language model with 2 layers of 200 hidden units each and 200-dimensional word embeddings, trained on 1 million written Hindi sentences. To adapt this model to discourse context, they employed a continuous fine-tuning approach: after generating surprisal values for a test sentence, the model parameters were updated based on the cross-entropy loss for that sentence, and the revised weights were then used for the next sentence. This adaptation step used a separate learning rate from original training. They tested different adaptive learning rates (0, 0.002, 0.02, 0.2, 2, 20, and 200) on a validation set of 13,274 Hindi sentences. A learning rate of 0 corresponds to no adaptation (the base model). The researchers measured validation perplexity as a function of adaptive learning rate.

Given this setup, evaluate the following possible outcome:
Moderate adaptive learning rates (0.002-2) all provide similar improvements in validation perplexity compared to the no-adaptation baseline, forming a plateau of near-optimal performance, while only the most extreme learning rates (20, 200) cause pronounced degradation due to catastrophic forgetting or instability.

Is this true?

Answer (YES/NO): NO